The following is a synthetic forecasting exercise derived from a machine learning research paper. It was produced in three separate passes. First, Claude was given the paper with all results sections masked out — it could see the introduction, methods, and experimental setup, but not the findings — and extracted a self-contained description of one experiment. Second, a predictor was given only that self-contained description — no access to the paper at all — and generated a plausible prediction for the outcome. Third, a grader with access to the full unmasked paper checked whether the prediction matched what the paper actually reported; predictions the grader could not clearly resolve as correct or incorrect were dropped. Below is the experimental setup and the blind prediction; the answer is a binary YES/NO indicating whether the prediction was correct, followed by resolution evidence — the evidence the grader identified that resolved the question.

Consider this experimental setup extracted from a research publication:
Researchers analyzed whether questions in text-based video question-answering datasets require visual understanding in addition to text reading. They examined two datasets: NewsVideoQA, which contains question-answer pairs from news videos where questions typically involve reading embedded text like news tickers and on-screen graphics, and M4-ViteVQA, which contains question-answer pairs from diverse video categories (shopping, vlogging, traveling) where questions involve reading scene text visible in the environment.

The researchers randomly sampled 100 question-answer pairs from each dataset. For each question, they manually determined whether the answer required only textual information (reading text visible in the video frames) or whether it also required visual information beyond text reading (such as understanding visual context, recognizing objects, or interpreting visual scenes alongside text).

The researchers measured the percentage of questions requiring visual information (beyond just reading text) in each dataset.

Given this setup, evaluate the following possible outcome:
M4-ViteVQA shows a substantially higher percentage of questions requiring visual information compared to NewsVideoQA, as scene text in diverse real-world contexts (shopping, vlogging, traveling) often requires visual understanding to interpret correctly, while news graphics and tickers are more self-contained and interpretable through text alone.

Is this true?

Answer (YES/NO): YES